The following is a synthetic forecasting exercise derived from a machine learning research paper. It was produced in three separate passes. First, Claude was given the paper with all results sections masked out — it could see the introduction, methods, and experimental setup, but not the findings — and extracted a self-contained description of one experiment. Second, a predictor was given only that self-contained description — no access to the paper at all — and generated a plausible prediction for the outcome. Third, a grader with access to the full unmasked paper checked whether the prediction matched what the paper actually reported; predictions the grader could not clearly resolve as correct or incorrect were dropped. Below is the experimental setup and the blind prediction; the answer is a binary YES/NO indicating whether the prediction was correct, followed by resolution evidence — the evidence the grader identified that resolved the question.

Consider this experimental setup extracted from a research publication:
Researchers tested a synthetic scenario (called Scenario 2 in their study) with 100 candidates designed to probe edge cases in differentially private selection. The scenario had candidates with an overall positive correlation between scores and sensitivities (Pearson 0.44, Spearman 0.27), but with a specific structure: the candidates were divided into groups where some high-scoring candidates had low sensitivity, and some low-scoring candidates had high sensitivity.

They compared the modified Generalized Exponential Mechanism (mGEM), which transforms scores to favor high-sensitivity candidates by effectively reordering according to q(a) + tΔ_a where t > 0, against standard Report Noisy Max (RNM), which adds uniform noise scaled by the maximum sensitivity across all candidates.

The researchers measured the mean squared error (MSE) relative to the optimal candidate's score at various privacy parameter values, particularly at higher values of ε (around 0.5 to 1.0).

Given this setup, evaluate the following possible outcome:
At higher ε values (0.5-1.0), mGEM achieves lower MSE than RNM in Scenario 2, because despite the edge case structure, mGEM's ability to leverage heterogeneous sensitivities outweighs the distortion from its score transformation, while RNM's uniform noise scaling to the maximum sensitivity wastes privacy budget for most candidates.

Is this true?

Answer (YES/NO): NO